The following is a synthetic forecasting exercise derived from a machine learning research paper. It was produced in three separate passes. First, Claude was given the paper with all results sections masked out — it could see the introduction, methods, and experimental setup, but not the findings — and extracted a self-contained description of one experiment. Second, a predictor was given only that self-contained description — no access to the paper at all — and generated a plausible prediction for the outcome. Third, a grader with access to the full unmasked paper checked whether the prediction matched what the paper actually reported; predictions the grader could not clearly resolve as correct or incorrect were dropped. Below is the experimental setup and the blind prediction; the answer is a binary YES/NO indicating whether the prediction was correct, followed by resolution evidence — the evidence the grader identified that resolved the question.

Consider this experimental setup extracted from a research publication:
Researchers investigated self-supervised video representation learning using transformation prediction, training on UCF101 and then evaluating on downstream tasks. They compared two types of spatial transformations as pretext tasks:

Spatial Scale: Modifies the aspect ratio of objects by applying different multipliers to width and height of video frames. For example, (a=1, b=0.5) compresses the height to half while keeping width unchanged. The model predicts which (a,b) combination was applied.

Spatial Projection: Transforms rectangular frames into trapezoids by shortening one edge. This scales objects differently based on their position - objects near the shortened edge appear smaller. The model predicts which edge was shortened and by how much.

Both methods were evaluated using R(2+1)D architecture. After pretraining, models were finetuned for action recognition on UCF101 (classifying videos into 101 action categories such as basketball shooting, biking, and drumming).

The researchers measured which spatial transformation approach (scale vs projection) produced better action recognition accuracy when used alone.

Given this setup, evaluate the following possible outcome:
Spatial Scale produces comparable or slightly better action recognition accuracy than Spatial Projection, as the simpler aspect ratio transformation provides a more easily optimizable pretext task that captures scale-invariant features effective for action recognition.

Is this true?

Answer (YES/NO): NO